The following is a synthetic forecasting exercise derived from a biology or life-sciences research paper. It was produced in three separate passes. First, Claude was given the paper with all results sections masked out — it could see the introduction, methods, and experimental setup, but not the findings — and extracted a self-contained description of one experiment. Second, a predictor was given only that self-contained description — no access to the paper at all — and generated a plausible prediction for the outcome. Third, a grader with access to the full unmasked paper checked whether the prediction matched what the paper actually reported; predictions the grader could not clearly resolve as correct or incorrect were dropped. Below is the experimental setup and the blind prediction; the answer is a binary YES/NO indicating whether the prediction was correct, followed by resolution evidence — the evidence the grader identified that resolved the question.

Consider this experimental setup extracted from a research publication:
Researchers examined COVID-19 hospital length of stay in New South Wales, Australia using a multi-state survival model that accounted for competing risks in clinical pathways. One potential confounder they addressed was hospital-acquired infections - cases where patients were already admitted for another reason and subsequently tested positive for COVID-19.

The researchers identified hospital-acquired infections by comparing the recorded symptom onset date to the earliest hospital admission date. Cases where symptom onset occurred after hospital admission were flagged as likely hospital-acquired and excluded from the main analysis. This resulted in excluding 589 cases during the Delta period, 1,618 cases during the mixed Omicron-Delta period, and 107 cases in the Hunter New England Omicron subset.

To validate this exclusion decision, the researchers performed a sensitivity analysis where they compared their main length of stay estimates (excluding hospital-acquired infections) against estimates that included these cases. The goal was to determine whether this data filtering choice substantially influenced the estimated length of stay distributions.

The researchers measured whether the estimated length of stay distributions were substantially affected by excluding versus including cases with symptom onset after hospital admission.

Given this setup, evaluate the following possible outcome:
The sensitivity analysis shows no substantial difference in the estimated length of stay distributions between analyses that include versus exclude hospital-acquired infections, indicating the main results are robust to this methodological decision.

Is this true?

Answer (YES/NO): NO